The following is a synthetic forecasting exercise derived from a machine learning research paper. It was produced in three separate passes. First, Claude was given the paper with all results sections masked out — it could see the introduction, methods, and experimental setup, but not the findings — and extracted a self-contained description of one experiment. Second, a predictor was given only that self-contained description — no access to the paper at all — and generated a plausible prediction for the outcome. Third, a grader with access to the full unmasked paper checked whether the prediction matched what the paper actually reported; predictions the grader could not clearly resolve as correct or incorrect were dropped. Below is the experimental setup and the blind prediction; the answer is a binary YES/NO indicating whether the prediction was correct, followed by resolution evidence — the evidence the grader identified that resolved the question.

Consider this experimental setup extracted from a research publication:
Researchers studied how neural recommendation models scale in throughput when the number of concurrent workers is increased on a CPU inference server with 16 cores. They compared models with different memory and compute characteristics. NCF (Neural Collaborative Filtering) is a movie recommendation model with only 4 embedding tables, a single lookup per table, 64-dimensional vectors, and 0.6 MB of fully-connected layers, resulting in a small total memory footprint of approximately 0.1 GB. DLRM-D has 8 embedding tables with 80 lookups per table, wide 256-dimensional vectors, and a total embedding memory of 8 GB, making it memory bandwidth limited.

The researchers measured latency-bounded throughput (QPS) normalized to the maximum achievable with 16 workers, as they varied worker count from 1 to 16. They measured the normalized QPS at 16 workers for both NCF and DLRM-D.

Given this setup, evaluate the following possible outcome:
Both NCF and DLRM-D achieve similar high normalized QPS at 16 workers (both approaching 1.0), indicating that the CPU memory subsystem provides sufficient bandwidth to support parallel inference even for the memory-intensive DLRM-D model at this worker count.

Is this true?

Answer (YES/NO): NO